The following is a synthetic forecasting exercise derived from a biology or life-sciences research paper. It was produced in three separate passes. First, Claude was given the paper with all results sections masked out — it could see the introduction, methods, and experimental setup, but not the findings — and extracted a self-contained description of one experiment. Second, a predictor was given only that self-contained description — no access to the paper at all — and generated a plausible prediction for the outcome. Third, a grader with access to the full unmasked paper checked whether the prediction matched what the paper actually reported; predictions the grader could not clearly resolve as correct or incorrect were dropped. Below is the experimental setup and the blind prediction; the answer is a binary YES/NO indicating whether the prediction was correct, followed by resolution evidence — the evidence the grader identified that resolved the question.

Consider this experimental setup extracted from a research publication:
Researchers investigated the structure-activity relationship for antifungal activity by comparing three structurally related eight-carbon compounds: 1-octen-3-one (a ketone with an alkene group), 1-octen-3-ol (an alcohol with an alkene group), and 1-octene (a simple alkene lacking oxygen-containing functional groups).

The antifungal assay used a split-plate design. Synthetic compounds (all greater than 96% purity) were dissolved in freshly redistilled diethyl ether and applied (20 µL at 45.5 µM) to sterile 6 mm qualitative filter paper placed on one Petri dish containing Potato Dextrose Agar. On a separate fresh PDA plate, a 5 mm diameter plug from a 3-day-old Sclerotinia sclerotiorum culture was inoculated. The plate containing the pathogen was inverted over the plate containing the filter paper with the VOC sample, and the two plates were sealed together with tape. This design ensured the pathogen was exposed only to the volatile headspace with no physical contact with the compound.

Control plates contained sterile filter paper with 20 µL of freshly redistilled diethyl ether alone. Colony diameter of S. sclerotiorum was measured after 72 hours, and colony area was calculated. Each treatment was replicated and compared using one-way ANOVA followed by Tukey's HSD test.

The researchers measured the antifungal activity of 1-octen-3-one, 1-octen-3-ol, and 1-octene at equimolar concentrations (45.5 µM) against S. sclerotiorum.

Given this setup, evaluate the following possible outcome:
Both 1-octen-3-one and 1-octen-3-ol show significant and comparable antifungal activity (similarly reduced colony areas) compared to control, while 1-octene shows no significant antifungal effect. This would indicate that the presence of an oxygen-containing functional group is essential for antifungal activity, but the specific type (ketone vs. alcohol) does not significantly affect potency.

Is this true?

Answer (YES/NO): NO